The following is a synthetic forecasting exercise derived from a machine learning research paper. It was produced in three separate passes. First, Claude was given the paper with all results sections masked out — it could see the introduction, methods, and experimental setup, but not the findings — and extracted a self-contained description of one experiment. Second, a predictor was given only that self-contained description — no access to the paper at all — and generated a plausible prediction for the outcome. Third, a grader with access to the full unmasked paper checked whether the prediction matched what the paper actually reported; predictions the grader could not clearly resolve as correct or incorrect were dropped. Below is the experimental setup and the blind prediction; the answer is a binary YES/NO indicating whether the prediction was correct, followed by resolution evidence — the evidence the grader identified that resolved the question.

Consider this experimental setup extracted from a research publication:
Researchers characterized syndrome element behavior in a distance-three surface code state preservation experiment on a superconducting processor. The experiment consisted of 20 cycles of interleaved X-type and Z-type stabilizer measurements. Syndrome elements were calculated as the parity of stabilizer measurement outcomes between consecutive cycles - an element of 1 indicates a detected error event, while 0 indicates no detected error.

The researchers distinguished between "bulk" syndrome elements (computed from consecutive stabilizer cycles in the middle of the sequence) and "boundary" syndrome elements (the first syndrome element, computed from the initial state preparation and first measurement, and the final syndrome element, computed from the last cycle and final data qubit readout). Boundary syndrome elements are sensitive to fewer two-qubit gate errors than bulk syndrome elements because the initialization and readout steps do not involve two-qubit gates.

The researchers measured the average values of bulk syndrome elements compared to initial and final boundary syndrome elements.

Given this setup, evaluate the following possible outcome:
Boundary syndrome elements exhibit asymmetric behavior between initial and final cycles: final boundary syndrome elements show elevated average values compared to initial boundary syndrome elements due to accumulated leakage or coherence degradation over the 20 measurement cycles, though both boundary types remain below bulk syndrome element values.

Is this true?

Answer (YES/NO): YES